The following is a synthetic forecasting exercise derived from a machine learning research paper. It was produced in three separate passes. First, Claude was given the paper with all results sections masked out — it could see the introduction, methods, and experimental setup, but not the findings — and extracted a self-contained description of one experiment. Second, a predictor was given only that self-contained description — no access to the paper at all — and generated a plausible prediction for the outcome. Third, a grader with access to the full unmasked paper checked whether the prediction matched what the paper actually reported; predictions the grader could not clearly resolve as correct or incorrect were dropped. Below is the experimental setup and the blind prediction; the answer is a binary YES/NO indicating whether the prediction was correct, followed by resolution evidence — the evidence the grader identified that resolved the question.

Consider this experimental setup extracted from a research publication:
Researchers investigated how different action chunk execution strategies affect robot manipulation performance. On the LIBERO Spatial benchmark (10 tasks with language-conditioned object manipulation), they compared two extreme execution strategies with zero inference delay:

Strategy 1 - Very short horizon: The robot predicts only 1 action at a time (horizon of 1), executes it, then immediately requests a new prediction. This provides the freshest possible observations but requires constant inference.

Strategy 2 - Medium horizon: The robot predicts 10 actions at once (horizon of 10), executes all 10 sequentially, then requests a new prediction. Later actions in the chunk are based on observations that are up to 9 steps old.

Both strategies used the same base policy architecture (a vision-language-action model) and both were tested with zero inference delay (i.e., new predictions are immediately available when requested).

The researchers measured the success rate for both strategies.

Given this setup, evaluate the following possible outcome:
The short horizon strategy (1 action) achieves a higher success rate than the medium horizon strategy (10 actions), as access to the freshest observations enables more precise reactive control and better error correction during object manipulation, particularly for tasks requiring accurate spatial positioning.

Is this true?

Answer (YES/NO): NO